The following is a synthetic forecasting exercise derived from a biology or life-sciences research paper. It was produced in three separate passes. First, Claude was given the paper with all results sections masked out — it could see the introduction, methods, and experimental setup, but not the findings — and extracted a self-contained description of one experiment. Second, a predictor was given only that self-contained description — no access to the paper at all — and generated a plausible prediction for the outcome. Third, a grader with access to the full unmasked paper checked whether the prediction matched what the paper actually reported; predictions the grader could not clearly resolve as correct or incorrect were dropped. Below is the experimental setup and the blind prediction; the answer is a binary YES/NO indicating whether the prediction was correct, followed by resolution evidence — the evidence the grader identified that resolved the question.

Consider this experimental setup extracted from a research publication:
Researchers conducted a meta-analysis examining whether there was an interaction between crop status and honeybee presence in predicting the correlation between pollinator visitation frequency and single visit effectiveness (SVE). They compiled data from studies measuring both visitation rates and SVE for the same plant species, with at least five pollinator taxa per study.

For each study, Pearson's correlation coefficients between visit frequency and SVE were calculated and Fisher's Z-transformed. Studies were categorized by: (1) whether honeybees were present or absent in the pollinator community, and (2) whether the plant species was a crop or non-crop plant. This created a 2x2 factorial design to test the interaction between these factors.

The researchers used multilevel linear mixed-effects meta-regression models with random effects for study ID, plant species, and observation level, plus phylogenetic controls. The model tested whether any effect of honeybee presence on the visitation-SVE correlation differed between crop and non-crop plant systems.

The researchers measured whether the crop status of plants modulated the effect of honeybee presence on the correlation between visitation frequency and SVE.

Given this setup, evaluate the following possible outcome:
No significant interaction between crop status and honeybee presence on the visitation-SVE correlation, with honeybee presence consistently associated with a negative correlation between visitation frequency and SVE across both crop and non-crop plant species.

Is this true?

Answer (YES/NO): NO